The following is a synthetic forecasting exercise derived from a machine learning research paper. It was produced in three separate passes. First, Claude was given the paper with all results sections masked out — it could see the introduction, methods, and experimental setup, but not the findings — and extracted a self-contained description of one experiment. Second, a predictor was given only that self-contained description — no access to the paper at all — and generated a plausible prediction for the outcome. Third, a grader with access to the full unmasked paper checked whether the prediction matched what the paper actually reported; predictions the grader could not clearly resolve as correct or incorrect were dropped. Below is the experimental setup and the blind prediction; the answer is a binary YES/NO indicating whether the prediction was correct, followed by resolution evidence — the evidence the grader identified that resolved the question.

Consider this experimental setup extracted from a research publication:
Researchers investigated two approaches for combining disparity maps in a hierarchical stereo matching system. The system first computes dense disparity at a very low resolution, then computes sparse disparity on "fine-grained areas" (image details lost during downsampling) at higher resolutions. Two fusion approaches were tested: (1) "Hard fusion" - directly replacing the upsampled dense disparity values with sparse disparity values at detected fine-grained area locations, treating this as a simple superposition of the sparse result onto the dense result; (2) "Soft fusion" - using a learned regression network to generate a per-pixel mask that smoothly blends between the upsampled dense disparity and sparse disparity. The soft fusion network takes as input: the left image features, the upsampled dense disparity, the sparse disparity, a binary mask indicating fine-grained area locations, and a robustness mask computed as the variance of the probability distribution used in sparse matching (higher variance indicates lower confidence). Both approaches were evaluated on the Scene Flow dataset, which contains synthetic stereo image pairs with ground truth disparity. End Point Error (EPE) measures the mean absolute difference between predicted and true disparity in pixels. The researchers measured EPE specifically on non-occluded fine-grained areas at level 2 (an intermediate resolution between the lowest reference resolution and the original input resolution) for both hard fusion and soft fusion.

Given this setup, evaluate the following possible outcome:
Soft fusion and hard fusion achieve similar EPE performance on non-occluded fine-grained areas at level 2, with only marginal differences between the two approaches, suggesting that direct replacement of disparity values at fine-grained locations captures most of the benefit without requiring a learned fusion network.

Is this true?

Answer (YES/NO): NO